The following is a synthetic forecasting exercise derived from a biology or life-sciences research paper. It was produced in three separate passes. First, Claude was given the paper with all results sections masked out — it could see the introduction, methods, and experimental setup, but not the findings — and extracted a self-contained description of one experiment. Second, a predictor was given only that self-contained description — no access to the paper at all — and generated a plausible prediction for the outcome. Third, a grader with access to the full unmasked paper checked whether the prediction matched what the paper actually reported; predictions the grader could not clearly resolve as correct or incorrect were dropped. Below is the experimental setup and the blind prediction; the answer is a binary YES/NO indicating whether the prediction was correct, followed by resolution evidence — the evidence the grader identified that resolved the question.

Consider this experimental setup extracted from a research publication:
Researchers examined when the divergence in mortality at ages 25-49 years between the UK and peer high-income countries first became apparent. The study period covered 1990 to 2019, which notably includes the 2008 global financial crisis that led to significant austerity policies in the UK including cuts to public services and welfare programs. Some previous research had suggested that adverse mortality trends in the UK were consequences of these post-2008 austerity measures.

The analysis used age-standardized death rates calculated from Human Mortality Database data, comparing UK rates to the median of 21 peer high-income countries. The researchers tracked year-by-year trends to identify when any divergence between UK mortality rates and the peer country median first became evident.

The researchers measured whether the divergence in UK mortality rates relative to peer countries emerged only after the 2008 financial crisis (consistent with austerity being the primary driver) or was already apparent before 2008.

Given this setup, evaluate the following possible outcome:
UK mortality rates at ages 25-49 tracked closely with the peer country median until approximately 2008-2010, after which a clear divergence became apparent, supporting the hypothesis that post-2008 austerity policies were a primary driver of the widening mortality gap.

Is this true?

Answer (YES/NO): NO